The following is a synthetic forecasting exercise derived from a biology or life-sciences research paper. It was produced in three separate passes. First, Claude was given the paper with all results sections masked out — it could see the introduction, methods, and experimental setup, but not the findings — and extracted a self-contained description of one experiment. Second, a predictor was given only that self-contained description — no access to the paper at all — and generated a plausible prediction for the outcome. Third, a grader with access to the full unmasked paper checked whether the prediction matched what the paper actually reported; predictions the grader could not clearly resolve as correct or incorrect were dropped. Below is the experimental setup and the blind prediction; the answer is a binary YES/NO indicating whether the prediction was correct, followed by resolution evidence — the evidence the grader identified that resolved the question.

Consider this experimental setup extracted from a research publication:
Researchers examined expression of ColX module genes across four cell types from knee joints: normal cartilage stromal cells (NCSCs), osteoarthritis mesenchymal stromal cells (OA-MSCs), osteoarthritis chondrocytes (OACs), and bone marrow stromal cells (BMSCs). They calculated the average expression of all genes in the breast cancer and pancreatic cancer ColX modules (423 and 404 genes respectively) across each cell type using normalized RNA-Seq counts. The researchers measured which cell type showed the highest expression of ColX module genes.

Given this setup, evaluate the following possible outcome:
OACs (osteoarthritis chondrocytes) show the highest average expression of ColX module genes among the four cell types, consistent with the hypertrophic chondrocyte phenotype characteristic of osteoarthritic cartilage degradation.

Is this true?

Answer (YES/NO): NO